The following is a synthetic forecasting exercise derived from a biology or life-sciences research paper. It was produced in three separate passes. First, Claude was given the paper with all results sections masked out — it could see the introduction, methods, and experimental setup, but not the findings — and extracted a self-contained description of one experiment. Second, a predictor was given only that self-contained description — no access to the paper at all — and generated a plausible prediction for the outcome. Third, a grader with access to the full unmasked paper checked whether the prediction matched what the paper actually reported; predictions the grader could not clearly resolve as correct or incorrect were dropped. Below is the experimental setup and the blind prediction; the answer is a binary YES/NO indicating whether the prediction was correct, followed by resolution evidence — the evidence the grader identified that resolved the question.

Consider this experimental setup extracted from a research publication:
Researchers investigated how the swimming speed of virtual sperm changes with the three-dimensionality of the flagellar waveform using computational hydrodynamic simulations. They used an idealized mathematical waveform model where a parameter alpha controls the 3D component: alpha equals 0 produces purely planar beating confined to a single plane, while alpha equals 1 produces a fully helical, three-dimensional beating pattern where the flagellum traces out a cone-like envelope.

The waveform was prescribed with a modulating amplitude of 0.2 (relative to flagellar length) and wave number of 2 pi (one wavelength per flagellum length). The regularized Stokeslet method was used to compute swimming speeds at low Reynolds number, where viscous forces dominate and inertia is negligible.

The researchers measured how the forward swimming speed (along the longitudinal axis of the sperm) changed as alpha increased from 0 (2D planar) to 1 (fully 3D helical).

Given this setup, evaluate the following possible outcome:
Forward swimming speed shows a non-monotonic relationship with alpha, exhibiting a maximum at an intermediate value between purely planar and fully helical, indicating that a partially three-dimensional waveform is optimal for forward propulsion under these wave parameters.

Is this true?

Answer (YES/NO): NO